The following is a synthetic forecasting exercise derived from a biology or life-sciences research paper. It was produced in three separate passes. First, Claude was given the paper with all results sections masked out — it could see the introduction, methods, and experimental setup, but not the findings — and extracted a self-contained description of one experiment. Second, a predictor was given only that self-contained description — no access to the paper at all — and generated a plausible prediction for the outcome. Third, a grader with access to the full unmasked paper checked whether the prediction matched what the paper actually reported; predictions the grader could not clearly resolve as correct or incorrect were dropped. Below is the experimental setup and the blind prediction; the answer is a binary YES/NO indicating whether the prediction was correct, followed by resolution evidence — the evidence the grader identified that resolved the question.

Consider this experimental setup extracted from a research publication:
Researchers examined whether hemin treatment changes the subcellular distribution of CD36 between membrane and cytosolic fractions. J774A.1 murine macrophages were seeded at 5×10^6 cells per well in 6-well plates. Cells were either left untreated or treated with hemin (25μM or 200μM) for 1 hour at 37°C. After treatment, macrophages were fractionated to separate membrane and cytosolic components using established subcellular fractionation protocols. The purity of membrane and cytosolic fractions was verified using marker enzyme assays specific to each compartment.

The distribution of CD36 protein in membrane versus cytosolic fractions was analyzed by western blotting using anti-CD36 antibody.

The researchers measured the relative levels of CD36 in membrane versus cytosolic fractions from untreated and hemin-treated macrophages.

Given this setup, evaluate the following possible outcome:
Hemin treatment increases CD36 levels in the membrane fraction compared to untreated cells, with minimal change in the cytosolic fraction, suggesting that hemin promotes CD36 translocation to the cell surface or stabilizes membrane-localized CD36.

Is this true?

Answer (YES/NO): NO